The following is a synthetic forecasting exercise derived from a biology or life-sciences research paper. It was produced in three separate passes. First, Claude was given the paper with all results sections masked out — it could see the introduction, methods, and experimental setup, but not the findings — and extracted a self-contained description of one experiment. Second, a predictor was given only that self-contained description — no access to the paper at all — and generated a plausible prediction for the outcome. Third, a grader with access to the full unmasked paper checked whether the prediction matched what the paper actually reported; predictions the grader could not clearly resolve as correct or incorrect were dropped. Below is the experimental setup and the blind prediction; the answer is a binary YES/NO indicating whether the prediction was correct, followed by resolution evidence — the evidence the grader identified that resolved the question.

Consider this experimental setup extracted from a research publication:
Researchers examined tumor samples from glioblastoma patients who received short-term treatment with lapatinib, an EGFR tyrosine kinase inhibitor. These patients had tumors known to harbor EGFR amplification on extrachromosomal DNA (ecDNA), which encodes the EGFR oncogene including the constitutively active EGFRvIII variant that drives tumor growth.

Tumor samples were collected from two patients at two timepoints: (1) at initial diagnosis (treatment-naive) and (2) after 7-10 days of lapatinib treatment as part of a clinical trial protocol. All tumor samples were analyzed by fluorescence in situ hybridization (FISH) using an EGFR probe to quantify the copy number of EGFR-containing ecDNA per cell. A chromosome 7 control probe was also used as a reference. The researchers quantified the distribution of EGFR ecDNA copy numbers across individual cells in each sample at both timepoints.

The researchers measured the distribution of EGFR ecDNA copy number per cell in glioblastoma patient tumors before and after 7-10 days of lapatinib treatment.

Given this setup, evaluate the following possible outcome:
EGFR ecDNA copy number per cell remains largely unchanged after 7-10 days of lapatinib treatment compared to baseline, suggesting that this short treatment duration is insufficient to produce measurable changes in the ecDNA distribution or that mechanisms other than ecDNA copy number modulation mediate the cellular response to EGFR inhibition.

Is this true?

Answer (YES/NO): NO